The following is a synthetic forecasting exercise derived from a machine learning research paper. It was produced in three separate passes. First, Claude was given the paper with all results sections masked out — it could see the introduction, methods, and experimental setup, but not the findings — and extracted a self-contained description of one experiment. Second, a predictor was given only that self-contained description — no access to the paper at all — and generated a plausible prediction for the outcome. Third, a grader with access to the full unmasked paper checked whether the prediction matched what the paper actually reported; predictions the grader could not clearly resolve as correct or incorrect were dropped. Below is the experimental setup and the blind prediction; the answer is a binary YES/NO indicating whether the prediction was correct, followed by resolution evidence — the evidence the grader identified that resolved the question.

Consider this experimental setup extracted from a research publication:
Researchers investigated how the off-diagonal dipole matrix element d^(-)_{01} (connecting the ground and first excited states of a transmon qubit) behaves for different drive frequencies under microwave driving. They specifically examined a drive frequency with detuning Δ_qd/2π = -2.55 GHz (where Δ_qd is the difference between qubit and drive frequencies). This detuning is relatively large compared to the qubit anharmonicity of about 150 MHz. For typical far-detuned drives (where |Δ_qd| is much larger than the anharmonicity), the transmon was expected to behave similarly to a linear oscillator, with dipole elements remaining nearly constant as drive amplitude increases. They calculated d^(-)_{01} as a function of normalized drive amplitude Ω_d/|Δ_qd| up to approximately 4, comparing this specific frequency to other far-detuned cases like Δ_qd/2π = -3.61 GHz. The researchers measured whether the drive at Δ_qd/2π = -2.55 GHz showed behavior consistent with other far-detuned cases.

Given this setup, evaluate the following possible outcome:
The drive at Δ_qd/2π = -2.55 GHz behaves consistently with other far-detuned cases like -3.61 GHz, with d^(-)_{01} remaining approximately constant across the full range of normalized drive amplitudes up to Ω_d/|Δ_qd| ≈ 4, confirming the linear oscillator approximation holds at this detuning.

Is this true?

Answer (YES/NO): NO